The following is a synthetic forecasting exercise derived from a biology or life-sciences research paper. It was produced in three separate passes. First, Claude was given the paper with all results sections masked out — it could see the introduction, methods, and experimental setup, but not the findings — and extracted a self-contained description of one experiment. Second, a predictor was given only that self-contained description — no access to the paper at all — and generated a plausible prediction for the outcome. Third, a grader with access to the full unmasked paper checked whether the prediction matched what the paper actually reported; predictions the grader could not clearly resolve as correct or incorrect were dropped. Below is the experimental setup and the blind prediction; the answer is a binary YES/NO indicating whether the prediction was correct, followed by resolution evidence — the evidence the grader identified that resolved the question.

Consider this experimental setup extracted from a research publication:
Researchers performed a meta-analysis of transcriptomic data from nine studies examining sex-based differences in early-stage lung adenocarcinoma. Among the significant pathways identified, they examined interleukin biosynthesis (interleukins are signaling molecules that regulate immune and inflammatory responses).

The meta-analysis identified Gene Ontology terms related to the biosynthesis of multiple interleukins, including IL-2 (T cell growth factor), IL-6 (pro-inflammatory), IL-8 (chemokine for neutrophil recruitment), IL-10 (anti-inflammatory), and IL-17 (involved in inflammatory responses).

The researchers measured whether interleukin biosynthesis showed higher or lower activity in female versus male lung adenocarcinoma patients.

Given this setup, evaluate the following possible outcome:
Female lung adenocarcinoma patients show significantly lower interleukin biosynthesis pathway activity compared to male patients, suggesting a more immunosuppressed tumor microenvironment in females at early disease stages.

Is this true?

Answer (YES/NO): NO